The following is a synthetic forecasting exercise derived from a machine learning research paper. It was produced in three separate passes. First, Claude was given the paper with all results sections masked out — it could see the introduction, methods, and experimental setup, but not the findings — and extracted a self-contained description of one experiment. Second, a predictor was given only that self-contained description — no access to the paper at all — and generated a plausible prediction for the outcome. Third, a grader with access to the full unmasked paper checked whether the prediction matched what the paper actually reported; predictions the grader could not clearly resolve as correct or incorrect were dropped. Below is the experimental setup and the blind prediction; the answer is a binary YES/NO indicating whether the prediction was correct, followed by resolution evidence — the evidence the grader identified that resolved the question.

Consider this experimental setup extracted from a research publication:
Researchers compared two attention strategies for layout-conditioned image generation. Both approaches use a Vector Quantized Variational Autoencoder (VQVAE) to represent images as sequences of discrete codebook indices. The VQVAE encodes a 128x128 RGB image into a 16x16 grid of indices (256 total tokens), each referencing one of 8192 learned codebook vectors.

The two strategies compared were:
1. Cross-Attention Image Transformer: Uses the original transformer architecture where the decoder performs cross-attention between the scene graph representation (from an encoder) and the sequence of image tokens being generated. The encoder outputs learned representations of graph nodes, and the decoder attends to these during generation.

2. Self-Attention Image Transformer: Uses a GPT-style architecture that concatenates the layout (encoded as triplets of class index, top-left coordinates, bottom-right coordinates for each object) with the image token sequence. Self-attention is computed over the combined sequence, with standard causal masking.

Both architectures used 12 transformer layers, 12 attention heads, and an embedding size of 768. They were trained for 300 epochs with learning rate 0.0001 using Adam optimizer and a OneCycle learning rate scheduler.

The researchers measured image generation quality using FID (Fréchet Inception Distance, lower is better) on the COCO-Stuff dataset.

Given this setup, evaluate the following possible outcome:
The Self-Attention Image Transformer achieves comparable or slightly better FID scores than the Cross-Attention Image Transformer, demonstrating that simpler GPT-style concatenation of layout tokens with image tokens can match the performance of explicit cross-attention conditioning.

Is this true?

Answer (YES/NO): NO